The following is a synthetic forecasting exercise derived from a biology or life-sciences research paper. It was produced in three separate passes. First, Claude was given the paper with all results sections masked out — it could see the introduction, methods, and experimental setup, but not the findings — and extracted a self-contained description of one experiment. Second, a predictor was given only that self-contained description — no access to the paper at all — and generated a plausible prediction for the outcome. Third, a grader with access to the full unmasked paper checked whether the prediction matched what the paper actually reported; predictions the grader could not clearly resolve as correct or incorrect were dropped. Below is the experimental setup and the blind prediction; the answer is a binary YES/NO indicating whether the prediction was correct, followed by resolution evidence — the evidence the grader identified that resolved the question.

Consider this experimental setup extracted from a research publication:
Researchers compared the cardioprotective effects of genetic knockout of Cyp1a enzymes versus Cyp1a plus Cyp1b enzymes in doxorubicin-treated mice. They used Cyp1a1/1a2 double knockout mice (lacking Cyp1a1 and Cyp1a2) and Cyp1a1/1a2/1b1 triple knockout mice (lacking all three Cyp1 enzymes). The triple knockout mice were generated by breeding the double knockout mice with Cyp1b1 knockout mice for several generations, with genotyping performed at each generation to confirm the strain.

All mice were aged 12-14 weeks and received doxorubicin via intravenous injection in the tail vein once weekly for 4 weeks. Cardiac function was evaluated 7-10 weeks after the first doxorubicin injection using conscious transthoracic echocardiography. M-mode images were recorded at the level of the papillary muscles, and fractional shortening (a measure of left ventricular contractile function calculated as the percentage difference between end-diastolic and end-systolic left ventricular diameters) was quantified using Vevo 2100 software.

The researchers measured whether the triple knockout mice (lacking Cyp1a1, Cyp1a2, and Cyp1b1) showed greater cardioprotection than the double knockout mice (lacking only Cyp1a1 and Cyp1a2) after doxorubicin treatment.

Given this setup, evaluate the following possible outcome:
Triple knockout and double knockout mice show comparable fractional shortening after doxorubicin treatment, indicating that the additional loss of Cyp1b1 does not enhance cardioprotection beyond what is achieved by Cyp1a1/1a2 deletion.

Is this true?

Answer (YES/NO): YES